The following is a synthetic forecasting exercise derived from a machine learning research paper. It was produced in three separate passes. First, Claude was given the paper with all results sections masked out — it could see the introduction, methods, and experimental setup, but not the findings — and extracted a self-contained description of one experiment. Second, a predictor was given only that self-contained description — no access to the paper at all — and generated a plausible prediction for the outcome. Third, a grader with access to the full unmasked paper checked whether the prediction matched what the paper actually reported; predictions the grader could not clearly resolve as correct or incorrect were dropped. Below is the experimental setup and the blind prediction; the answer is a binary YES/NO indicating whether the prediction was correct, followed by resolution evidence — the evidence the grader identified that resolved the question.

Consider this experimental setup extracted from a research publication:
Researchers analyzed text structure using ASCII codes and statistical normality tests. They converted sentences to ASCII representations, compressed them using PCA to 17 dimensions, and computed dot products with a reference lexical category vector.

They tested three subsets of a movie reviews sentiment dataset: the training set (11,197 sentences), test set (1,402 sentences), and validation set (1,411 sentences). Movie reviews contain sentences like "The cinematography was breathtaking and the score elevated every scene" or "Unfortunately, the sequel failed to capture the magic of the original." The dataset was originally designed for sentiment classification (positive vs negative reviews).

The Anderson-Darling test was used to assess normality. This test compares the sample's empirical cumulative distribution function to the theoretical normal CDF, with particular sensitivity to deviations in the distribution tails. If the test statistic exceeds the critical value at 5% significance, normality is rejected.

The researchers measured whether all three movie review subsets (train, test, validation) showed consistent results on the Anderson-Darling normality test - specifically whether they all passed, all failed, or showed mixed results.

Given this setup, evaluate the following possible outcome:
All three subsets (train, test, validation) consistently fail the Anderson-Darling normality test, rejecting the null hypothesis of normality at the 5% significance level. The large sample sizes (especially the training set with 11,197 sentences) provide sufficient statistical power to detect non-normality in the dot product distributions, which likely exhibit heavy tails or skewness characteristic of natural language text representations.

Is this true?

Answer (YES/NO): YES